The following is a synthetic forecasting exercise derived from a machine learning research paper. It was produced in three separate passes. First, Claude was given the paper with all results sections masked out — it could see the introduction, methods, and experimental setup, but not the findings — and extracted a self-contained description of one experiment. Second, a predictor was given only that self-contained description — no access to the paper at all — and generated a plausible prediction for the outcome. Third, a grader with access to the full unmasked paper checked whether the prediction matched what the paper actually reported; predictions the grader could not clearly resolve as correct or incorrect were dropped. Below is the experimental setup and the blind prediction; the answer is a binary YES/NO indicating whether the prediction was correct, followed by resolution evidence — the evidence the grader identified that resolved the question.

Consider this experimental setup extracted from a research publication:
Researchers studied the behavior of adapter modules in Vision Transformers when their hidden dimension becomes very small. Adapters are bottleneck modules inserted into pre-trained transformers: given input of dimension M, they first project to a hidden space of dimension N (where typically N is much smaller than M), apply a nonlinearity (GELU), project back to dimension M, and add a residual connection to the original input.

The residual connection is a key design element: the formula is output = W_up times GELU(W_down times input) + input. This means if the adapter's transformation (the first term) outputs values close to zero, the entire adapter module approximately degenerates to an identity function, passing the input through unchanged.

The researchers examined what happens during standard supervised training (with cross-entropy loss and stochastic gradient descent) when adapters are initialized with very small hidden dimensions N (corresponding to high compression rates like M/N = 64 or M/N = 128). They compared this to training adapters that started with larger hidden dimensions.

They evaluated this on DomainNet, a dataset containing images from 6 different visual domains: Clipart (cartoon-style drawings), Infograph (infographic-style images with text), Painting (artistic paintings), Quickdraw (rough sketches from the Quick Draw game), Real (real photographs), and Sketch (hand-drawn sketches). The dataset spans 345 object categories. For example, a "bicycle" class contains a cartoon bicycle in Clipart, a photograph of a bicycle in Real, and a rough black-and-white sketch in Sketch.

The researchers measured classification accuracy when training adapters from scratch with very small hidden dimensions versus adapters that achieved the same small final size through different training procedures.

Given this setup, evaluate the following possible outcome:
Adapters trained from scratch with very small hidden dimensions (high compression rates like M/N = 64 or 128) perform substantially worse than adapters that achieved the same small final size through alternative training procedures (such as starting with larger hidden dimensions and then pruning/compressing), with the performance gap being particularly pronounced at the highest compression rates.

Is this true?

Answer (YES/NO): YES